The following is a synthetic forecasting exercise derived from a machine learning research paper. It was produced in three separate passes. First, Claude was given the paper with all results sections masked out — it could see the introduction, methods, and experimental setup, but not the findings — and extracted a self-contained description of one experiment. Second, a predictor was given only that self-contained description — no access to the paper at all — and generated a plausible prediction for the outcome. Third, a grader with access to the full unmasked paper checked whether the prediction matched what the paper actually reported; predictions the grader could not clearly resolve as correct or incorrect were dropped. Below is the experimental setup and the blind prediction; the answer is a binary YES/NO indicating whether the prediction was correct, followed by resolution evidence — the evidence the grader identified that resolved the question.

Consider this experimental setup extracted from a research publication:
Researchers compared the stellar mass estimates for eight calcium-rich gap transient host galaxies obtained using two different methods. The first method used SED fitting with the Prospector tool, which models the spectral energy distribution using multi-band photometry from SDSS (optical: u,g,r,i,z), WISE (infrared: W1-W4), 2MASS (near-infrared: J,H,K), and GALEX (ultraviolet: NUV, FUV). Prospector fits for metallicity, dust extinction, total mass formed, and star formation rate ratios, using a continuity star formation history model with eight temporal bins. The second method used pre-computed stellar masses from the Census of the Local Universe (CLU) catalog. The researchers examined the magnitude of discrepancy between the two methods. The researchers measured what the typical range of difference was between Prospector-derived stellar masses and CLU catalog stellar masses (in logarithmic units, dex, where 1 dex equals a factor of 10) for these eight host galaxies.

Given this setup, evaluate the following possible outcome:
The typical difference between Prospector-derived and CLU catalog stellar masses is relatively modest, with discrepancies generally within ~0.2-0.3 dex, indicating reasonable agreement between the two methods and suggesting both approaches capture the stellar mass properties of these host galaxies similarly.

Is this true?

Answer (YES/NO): NO